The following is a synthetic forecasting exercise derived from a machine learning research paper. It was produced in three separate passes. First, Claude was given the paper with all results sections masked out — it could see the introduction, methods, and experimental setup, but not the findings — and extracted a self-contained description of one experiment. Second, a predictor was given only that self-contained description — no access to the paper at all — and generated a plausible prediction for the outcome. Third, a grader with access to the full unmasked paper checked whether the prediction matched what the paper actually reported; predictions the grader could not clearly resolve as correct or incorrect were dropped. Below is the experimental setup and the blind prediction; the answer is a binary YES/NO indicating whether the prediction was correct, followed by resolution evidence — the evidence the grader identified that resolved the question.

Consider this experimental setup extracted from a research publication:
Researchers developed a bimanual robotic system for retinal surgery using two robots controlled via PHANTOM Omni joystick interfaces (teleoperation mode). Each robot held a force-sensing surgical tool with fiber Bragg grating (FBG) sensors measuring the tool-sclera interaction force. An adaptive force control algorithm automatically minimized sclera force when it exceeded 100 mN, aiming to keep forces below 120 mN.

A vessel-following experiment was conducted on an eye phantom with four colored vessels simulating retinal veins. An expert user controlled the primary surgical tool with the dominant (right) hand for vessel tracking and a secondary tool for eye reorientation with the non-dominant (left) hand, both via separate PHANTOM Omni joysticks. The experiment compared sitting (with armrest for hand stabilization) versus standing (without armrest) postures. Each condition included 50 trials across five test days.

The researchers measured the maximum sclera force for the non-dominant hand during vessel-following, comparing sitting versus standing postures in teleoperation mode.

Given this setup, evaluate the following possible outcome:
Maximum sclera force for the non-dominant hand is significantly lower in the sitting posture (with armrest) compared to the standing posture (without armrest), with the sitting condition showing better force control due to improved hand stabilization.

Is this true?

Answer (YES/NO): YES